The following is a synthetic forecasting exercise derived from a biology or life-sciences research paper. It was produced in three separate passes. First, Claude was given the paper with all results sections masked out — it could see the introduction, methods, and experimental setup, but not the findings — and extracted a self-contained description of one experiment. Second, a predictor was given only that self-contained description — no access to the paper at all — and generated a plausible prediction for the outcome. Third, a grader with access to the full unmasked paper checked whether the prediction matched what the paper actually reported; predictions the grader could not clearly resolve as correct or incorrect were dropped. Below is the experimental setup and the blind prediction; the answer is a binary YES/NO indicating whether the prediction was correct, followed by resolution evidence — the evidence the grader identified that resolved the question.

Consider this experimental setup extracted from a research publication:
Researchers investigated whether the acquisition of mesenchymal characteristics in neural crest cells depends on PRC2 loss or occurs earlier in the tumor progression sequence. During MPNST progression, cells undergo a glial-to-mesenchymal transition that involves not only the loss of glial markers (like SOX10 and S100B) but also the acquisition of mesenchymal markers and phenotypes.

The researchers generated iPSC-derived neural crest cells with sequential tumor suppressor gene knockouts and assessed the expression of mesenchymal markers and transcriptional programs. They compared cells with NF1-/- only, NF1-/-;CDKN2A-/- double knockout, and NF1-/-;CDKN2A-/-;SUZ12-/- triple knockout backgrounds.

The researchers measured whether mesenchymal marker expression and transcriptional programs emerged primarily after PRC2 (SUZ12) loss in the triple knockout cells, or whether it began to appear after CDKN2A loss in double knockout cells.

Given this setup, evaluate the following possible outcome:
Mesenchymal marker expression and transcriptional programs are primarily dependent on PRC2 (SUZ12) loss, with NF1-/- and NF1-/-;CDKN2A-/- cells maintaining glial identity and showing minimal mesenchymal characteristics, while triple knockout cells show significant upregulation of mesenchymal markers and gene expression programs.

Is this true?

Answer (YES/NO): YES